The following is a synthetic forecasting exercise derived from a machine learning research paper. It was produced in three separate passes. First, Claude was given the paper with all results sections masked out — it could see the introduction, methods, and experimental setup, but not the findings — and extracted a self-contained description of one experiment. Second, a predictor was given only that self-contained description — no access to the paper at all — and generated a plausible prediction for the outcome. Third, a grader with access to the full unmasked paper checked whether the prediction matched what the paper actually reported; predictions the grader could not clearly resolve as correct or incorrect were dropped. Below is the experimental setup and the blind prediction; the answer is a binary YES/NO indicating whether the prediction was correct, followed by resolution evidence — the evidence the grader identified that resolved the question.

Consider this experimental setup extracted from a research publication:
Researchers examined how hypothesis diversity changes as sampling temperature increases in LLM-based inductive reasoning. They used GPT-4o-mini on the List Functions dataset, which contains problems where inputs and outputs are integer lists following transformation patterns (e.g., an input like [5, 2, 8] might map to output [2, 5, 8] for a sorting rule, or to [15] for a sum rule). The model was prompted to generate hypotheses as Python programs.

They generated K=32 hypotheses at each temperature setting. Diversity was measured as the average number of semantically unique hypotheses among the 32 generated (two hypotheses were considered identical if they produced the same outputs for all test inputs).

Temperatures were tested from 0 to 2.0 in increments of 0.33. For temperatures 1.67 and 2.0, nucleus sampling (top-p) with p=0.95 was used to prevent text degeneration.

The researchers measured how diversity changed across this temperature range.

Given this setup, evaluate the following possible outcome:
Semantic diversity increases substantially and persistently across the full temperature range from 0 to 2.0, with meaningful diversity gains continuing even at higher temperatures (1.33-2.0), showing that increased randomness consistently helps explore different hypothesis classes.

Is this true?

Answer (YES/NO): NO